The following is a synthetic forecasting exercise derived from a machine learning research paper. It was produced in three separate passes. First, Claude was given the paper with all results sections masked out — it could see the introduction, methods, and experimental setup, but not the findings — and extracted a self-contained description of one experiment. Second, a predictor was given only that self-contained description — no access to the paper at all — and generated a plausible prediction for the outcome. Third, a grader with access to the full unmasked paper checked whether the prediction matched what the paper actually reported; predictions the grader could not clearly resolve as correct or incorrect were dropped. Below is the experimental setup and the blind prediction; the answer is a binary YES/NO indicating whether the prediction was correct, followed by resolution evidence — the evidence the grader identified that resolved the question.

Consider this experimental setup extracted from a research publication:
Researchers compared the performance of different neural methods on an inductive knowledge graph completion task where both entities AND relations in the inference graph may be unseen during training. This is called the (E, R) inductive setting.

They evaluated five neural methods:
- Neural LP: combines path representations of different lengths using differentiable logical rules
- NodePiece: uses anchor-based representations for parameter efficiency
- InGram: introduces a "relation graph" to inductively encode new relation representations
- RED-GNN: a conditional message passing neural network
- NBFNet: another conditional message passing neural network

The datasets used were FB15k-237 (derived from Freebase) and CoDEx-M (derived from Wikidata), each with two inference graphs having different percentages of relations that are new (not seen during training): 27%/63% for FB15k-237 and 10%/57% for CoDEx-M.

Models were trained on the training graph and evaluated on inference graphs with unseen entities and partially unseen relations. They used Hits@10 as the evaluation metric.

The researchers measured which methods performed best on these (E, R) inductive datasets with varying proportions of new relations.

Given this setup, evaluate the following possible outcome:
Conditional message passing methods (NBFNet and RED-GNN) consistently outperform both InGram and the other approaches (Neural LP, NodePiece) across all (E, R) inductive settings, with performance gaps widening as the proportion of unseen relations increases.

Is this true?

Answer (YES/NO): NO